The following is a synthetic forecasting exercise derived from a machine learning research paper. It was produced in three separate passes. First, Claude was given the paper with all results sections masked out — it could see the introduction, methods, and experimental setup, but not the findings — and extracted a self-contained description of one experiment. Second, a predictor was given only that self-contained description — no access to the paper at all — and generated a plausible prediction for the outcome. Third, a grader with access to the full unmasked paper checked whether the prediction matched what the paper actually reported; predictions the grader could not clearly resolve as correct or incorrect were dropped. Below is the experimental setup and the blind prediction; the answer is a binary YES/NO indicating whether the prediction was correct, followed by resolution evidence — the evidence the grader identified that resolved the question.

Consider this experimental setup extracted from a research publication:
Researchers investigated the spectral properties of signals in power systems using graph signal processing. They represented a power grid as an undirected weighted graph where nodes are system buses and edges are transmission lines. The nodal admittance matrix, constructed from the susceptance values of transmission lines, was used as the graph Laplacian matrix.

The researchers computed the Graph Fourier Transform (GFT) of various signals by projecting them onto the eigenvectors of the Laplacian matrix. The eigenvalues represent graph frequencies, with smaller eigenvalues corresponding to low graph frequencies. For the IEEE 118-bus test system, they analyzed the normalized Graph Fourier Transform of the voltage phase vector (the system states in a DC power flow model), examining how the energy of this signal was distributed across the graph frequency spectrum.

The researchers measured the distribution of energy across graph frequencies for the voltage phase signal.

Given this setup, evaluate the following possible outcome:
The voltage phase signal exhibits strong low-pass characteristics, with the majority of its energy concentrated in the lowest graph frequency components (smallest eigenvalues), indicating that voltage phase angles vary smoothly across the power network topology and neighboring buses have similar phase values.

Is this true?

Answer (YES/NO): YES